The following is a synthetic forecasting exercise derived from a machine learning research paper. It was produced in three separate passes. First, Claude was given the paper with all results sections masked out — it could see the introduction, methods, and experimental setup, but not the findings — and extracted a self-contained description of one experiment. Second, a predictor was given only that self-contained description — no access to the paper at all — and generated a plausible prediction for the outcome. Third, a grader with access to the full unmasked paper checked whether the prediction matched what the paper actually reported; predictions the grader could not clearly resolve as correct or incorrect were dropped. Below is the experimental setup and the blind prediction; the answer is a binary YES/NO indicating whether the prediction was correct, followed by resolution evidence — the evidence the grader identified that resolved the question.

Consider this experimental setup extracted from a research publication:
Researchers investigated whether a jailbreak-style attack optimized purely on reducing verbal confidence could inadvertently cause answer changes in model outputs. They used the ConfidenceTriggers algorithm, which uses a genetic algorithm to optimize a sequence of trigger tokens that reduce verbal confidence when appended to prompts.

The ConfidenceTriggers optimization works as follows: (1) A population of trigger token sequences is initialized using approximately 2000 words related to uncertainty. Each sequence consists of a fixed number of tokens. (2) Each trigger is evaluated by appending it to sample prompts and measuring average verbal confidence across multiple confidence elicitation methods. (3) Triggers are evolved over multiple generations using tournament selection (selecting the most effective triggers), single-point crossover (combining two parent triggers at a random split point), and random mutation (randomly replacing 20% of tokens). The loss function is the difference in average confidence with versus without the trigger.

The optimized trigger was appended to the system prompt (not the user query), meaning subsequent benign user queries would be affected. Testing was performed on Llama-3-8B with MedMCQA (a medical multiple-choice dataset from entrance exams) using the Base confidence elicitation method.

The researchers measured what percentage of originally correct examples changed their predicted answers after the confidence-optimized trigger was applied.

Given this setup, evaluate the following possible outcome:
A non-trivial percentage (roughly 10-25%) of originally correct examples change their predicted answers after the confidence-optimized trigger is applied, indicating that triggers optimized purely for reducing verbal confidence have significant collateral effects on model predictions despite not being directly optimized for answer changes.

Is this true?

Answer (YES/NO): NO